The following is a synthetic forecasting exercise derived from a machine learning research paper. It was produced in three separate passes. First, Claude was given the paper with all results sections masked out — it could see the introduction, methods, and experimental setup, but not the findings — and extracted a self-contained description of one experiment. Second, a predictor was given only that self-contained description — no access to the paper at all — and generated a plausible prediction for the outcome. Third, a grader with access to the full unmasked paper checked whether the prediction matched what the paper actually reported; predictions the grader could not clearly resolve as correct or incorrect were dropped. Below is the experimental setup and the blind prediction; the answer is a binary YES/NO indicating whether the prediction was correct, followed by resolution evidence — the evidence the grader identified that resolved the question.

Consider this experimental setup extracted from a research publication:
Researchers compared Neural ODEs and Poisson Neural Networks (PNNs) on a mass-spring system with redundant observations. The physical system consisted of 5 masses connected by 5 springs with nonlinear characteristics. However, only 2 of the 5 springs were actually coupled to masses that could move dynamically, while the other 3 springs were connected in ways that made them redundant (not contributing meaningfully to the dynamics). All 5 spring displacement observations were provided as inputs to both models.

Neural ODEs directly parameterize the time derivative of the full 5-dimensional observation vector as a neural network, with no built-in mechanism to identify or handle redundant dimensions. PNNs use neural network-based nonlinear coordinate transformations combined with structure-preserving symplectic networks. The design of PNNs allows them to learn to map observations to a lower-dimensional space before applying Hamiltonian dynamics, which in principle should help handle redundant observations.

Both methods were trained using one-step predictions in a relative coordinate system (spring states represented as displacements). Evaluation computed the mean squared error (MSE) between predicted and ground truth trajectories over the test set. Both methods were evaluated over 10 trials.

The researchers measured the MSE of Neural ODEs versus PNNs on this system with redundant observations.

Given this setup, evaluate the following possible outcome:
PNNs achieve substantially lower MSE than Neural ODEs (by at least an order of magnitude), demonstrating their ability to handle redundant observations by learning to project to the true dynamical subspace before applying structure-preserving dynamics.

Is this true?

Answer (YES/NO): NO